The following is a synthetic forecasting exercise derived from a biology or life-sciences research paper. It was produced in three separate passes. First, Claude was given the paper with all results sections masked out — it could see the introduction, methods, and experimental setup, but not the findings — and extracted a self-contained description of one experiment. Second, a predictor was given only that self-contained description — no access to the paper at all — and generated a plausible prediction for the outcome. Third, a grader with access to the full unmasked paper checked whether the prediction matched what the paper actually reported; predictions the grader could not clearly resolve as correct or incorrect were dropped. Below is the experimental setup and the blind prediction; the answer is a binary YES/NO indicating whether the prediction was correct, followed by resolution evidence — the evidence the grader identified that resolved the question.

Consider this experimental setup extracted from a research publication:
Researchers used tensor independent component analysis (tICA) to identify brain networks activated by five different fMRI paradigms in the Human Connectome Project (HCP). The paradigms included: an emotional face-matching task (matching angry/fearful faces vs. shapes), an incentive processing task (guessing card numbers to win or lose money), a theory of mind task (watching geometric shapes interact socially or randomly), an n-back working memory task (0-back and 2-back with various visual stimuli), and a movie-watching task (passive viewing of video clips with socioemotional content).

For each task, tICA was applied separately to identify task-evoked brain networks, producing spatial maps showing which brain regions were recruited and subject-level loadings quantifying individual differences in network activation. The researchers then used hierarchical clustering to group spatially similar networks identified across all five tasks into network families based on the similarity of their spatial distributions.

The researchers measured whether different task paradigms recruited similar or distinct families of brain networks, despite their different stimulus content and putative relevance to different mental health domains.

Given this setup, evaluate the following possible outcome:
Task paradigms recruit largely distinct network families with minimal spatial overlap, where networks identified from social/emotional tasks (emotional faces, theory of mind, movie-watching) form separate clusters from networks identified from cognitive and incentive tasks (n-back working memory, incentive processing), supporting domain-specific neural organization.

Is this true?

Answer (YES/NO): NO